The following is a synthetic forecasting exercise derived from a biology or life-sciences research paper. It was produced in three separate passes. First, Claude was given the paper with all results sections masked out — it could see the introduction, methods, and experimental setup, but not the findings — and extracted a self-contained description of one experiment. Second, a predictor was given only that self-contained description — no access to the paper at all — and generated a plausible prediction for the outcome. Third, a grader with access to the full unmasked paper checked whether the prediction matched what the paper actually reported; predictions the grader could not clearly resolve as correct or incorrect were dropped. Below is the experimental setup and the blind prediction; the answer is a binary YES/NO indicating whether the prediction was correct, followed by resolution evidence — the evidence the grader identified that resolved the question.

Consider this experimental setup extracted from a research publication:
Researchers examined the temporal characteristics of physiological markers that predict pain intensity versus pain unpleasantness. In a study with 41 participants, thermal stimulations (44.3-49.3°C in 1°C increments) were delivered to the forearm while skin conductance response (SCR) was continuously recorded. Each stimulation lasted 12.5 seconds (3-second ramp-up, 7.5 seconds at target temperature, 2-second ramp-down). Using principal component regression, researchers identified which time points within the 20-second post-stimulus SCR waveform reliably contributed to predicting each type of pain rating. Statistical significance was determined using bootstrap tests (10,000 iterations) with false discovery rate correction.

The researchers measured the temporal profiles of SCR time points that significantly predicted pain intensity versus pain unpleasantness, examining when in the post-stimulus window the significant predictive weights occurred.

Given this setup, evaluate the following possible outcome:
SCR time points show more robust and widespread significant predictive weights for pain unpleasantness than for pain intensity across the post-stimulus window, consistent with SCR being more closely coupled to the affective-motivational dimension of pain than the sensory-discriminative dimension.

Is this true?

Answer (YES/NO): NO